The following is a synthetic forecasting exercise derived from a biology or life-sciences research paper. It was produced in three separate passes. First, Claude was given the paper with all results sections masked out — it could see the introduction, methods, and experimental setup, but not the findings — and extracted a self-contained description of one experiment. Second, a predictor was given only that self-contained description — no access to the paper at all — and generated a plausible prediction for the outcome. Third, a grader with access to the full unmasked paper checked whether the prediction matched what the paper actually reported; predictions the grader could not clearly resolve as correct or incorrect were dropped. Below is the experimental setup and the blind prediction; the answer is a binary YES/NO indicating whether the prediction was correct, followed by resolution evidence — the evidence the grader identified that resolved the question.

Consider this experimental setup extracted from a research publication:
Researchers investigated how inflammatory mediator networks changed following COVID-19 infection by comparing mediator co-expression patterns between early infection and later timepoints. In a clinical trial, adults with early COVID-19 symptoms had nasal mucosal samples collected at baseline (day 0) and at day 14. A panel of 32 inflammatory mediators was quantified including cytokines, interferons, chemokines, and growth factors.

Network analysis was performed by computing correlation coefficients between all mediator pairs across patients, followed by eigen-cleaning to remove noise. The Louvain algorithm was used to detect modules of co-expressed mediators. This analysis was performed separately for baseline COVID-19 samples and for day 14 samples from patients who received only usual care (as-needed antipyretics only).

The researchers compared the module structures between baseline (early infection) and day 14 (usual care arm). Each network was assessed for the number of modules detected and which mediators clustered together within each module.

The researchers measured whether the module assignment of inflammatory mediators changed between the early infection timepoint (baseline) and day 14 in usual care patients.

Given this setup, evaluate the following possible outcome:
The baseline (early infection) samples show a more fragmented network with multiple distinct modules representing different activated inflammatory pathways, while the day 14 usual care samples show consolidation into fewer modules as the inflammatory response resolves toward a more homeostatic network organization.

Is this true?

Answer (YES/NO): NO